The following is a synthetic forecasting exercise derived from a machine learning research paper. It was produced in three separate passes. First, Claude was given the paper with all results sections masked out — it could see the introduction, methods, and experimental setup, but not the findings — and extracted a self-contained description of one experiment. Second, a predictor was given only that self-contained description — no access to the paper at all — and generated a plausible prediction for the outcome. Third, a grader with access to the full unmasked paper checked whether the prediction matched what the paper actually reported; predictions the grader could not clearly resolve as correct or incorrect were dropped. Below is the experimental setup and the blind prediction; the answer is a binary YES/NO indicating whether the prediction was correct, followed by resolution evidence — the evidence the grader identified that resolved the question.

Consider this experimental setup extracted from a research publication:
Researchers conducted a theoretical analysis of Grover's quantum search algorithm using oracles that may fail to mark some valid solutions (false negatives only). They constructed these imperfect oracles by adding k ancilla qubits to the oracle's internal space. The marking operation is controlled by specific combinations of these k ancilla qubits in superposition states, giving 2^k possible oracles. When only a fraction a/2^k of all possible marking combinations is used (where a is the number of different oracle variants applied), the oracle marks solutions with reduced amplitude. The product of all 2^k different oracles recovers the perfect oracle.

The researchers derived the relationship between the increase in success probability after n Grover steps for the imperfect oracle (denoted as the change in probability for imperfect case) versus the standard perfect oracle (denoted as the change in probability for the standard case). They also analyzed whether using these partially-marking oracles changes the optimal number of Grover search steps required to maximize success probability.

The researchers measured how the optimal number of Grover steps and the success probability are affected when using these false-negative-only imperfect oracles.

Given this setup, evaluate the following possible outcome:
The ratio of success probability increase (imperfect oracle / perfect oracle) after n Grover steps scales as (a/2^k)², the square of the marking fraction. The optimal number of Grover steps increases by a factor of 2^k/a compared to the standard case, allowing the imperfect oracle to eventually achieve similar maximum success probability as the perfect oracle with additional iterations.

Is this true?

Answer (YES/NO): NO